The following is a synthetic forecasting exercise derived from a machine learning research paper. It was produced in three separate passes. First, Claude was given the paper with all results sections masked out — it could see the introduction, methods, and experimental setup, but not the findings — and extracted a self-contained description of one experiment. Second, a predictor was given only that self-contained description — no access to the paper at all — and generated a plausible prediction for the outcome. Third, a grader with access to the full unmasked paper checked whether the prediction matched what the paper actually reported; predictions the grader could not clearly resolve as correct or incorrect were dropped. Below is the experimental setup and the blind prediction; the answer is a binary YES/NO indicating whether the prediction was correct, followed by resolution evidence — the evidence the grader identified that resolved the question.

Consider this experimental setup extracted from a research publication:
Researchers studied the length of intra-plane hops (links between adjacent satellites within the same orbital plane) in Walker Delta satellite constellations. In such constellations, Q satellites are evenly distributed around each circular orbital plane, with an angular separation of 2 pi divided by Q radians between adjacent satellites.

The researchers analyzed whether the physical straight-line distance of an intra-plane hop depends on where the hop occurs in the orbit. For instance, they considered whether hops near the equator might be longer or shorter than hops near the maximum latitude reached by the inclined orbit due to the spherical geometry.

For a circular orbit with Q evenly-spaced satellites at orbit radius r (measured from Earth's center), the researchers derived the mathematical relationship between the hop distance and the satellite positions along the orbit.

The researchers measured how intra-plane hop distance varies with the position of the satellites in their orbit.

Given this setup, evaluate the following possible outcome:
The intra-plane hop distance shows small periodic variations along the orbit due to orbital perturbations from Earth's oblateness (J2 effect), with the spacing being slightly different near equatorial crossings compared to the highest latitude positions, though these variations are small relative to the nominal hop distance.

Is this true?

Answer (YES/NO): NO